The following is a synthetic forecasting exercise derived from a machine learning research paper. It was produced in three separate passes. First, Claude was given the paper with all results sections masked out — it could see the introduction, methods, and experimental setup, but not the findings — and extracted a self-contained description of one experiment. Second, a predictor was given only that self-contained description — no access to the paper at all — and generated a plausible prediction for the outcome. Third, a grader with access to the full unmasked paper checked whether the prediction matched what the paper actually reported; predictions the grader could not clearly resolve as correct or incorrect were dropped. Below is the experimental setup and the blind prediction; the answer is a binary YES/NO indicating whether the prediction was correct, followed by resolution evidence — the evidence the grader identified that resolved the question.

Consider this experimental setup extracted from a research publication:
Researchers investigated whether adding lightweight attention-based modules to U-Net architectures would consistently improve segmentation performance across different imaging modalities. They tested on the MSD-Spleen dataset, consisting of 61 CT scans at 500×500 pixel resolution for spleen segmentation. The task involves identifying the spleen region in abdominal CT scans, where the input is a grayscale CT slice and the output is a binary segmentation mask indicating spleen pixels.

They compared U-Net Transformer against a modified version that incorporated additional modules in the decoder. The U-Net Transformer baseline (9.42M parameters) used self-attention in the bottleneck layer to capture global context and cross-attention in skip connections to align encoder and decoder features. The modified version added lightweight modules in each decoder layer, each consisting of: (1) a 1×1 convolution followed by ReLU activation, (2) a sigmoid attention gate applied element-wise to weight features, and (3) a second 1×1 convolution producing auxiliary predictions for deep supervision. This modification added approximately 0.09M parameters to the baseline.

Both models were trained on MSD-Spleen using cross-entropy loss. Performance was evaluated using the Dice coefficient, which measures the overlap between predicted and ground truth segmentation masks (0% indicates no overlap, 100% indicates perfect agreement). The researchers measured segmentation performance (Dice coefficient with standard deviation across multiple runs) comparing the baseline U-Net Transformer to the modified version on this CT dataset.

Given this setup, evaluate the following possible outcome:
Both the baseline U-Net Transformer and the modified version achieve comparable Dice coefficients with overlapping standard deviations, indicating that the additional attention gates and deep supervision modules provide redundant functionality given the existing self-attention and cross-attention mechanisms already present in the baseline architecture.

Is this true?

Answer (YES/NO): NO